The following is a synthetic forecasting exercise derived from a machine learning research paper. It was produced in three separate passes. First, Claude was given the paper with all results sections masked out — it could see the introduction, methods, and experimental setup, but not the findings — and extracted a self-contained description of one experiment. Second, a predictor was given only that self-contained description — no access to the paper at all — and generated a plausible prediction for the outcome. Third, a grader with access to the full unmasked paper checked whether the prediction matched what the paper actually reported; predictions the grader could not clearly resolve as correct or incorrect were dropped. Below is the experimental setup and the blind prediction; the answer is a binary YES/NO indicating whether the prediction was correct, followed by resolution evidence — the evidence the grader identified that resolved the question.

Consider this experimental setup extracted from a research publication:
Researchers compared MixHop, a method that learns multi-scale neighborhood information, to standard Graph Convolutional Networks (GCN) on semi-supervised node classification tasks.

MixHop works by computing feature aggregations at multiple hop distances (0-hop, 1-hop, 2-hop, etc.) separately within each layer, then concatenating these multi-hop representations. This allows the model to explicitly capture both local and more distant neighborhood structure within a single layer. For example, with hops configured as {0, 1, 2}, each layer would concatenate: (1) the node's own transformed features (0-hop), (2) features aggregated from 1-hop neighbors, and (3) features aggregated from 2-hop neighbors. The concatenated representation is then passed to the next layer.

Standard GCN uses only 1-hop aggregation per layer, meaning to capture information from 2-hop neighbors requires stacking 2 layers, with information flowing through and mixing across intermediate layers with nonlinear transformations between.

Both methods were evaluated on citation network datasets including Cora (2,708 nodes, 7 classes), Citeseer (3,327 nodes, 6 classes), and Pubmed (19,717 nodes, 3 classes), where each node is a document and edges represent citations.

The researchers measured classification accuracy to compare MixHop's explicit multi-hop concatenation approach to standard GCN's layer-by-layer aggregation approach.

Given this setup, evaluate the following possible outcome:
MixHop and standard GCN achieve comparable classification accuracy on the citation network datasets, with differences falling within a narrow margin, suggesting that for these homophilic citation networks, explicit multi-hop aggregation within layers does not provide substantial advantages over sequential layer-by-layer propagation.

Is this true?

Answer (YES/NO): NO